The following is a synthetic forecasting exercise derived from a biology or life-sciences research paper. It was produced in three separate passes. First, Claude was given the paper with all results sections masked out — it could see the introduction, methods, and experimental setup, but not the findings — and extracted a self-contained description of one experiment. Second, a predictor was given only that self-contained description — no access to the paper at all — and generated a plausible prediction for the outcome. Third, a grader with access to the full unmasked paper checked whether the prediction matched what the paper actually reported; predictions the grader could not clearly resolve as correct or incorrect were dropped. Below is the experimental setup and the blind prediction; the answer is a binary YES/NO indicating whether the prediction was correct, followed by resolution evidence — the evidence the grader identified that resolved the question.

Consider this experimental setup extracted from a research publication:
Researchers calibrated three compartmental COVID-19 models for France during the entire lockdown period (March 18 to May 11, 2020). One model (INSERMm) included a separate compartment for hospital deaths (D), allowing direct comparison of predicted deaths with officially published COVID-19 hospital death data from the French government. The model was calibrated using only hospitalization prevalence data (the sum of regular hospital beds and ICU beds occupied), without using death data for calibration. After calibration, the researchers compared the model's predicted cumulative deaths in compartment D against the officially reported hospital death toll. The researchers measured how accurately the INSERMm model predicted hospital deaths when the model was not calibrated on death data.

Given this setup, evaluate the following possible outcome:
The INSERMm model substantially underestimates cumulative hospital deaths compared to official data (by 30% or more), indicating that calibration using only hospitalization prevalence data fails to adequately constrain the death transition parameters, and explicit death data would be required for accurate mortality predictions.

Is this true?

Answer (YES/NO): NO